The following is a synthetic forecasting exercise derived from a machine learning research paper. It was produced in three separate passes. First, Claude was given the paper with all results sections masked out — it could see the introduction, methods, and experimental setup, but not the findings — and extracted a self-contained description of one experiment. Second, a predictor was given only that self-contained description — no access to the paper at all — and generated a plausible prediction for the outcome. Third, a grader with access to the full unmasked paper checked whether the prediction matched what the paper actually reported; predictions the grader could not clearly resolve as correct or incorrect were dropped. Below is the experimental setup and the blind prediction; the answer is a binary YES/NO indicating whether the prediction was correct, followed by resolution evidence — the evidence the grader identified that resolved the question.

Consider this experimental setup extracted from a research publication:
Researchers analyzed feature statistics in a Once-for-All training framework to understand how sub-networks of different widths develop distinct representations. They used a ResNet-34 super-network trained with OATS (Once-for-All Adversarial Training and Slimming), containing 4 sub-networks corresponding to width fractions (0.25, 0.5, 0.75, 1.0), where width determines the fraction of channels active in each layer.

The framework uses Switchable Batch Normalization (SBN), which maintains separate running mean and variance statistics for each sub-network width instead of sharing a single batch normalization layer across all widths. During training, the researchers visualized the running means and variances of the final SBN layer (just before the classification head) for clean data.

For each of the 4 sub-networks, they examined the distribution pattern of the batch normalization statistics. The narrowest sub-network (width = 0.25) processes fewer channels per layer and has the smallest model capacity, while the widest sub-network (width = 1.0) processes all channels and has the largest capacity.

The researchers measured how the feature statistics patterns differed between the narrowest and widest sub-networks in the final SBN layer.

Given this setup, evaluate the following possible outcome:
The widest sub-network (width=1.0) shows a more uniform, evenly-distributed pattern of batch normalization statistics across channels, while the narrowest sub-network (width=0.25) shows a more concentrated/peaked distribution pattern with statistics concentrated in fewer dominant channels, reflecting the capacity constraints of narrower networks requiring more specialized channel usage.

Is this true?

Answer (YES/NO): NO